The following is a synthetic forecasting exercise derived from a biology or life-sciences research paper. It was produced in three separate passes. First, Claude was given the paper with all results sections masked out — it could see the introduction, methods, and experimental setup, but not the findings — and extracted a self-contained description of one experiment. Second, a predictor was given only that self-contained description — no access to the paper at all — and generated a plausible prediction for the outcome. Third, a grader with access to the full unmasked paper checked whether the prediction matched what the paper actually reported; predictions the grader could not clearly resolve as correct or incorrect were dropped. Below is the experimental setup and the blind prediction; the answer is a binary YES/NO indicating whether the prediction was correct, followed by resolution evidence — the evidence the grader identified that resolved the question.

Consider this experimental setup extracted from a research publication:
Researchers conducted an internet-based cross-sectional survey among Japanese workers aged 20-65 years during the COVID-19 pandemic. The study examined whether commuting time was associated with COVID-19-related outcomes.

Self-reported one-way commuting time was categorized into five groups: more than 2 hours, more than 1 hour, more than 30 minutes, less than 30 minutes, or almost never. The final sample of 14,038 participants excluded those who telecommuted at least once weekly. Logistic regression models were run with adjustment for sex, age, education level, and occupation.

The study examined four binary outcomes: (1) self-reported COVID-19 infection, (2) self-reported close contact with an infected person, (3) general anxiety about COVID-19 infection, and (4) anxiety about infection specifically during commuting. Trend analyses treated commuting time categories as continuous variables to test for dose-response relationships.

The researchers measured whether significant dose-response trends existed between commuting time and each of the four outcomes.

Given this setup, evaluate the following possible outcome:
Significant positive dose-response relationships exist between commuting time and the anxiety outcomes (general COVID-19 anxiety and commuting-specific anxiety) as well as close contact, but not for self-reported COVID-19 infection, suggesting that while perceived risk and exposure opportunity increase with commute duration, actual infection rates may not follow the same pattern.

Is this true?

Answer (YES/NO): YES